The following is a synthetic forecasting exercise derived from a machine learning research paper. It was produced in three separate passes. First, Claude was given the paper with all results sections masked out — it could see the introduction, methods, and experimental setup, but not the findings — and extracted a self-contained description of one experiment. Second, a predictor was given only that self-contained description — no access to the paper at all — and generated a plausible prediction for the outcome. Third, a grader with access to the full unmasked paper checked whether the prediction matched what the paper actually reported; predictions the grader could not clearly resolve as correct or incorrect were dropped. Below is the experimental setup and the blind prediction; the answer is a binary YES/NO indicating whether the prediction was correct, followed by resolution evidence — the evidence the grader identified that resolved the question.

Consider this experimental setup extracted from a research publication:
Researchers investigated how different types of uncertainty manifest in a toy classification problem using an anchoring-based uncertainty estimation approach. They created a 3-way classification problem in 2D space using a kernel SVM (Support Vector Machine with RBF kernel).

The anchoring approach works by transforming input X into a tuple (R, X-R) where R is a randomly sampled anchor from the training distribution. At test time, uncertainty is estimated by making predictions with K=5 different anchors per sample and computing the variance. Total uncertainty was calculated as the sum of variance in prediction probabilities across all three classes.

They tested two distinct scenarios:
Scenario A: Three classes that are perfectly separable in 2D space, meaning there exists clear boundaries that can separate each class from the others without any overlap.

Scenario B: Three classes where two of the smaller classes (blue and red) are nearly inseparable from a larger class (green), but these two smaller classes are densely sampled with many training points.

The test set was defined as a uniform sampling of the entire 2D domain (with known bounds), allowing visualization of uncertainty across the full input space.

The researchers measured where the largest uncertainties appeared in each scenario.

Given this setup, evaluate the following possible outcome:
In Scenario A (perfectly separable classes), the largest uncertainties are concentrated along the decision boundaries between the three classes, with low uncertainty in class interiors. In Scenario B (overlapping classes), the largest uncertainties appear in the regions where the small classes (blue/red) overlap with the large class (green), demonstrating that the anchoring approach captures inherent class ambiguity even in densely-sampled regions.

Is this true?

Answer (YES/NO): YES